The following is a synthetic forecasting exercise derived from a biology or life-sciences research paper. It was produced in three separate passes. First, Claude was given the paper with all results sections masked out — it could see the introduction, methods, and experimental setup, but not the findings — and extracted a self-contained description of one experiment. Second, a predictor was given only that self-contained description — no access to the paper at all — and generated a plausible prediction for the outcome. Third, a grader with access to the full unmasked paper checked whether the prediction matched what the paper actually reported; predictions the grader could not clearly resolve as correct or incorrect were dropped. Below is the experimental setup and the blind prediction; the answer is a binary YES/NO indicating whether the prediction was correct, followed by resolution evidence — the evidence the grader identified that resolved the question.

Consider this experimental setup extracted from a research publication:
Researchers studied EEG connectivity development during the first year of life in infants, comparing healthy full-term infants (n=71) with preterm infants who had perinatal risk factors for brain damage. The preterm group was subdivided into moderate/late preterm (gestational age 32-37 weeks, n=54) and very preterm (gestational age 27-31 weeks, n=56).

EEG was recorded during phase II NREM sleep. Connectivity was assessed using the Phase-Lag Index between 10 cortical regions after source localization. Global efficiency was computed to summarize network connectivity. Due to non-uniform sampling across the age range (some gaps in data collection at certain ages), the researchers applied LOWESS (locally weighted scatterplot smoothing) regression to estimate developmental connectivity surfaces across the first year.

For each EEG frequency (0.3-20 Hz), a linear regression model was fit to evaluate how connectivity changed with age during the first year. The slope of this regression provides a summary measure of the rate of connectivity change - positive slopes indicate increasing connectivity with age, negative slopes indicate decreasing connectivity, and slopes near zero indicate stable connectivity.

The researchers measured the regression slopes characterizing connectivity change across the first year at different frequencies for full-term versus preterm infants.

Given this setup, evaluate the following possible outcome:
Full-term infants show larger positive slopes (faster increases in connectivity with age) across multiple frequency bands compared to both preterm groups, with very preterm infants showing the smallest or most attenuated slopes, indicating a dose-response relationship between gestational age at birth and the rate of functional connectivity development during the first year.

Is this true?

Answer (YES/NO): NO